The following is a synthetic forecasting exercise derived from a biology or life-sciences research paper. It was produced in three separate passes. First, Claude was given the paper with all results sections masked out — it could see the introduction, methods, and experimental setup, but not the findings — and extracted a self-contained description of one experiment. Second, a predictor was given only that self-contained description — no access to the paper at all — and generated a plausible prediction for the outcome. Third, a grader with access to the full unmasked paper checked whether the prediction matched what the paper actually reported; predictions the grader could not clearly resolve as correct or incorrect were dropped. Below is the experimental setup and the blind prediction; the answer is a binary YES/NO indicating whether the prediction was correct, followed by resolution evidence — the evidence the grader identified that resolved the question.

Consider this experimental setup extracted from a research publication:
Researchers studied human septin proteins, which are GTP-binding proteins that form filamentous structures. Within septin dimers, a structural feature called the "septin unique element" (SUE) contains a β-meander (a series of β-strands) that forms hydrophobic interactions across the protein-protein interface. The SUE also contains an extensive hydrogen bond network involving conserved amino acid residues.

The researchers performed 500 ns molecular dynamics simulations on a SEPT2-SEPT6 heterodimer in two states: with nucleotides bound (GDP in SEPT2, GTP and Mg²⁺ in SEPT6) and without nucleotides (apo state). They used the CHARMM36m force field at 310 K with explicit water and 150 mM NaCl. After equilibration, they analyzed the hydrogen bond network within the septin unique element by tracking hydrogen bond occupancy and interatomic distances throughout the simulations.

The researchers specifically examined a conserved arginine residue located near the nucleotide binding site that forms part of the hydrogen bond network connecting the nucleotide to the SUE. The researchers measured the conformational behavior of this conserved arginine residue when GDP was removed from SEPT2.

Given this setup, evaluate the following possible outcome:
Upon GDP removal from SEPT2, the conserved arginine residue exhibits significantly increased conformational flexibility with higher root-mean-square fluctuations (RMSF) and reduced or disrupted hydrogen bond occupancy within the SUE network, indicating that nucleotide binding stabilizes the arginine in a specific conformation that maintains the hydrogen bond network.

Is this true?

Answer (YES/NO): NO